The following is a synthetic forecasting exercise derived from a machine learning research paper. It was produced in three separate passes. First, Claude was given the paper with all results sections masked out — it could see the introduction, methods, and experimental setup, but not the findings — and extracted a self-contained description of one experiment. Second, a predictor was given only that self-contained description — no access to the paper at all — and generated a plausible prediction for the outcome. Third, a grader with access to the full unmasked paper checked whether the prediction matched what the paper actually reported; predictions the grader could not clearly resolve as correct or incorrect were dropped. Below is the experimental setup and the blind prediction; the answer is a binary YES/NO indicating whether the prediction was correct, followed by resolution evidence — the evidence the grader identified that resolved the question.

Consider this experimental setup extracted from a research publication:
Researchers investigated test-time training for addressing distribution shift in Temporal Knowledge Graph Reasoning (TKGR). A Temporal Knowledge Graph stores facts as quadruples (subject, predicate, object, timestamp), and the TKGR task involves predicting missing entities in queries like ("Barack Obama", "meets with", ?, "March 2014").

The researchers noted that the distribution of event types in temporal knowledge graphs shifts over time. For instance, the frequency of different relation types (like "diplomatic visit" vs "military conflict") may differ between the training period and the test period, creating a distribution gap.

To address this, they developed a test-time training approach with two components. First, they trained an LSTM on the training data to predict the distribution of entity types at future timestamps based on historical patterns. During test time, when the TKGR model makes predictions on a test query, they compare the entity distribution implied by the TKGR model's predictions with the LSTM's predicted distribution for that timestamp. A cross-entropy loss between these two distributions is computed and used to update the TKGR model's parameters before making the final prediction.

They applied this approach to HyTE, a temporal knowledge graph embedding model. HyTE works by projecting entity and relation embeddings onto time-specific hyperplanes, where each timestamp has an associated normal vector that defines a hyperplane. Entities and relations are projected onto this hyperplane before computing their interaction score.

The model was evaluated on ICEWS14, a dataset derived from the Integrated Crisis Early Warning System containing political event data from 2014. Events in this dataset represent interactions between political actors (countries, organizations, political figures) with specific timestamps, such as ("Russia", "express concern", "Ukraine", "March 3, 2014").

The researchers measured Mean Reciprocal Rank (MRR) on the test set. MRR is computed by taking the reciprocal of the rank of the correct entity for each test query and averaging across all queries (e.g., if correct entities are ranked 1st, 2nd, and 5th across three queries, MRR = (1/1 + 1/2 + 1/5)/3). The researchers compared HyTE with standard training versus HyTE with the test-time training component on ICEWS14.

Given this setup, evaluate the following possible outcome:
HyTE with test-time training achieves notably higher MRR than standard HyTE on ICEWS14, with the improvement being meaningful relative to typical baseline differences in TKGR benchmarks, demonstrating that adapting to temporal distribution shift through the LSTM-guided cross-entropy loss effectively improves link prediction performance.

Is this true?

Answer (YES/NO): NO